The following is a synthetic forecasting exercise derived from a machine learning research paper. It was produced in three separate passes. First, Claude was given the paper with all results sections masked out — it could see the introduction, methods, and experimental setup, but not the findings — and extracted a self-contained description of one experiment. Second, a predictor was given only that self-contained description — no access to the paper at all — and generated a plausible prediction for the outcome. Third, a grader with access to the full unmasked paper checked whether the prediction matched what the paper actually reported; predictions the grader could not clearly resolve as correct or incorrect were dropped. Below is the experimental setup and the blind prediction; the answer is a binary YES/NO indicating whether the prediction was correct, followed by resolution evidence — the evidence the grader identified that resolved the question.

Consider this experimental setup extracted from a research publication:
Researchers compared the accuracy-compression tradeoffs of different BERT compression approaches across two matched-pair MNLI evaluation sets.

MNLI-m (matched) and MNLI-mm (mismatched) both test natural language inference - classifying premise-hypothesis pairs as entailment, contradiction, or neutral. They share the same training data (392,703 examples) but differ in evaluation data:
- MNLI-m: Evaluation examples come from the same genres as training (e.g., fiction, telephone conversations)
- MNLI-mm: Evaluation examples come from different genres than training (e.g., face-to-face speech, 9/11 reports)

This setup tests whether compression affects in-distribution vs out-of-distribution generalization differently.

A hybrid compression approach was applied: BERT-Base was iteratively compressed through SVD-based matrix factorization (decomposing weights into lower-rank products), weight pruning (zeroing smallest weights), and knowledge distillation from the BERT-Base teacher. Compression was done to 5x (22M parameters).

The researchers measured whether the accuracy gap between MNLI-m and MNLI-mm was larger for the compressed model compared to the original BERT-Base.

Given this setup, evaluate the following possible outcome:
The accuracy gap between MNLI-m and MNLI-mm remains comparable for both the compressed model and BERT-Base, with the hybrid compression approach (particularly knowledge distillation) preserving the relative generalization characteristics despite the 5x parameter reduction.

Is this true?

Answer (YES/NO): YES